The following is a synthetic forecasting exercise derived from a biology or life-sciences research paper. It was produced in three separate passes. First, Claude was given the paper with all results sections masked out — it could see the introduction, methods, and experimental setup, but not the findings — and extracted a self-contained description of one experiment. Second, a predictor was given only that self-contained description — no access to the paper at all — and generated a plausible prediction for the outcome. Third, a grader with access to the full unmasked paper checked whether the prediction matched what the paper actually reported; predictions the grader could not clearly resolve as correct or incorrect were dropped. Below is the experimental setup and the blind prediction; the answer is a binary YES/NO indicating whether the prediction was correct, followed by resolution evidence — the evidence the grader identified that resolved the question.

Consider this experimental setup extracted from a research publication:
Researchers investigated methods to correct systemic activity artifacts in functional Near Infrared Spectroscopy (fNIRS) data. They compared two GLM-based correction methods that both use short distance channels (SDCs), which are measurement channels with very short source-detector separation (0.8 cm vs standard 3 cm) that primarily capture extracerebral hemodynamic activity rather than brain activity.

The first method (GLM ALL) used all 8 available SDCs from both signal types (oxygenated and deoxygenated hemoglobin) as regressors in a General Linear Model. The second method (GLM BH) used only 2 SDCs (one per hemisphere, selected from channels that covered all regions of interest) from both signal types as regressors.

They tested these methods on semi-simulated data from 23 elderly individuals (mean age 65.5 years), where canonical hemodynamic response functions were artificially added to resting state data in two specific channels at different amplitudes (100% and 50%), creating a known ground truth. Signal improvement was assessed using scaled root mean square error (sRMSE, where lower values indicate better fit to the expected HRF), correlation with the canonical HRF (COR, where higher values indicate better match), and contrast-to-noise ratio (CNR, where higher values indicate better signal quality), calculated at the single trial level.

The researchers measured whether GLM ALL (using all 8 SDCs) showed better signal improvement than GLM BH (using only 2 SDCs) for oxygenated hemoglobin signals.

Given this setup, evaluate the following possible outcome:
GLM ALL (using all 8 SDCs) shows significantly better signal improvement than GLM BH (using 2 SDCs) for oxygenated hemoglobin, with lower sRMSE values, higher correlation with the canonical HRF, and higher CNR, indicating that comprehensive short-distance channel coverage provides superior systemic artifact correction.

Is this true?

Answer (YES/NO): YES